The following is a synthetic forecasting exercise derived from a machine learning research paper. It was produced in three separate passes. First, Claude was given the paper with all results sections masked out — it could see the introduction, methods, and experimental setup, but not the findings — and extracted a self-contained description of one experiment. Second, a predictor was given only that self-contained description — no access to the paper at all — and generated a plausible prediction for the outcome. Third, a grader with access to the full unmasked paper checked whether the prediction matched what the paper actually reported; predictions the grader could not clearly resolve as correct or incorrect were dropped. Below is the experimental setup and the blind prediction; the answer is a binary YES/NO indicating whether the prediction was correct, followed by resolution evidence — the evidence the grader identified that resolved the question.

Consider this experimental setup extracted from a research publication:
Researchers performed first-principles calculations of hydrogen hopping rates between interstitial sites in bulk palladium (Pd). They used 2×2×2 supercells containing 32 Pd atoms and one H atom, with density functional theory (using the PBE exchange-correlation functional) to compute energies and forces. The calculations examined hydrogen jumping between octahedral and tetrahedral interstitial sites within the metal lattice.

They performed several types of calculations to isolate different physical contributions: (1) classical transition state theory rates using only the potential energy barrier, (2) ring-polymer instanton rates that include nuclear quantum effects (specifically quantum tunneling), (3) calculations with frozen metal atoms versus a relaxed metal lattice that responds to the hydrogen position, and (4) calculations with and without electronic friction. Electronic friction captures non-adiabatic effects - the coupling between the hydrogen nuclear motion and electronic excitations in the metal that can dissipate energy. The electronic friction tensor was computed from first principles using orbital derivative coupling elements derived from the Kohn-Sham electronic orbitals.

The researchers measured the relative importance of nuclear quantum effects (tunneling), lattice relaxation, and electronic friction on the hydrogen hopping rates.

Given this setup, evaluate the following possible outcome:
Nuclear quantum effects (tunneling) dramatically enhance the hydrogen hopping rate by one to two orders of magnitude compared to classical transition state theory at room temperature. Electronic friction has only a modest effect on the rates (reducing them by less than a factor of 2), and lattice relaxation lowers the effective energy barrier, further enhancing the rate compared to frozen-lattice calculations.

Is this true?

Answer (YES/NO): NO